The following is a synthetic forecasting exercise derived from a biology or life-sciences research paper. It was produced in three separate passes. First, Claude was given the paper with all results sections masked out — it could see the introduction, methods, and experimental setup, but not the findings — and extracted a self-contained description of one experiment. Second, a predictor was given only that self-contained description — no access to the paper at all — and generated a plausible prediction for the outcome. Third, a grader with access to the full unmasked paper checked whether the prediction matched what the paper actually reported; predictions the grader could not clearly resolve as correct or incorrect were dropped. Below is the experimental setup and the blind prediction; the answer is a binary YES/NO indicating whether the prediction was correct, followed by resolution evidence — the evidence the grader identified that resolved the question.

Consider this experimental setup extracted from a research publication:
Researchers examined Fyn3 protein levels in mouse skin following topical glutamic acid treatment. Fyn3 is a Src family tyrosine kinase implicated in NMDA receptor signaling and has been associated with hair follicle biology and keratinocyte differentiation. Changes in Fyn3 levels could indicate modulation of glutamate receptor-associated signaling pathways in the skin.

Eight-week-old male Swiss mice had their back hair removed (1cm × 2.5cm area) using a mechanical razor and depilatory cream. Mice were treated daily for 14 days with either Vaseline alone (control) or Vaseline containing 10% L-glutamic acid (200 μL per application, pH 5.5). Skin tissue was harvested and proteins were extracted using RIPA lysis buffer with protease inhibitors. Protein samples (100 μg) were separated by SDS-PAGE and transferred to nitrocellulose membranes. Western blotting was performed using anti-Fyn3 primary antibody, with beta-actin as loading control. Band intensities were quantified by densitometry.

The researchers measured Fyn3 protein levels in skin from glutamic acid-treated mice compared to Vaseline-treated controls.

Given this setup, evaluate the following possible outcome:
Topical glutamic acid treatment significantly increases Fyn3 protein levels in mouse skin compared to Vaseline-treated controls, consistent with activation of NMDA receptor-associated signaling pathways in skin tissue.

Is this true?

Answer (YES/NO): NO